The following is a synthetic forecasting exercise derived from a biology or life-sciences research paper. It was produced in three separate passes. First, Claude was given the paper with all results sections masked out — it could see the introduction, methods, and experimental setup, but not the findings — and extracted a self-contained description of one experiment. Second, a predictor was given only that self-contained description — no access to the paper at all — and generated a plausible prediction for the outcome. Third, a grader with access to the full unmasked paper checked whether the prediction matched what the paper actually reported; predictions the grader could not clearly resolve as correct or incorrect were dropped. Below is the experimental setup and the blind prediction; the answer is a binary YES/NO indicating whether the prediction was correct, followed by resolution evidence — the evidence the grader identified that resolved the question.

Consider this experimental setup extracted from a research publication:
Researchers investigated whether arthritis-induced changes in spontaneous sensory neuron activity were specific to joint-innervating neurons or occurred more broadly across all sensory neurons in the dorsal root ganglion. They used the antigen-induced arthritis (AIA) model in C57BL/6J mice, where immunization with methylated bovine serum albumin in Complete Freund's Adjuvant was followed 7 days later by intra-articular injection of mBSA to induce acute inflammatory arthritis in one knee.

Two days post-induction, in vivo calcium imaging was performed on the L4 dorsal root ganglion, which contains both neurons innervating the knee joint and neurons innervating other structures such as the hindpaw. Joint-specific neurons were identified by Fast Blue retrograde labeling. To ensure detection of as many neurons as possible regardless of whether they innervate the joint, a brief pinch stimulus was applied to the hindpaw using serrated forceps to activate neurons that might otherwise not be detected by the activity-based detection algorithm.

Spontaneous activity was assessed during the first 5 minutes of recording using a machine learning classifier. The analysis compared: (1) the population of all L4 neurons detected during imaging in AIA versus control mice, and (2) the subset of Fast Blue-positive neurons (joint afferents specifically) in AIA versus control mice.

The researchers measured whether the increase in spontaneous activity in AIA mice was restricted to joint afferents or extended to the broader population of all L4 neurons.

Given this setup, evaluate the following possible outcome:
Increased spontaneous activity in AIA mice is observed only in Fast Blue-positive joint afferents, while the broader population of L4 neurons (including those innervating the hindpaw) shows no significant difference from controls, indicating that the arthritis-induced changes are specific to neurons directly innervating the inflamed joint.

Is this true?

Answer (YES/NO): YES